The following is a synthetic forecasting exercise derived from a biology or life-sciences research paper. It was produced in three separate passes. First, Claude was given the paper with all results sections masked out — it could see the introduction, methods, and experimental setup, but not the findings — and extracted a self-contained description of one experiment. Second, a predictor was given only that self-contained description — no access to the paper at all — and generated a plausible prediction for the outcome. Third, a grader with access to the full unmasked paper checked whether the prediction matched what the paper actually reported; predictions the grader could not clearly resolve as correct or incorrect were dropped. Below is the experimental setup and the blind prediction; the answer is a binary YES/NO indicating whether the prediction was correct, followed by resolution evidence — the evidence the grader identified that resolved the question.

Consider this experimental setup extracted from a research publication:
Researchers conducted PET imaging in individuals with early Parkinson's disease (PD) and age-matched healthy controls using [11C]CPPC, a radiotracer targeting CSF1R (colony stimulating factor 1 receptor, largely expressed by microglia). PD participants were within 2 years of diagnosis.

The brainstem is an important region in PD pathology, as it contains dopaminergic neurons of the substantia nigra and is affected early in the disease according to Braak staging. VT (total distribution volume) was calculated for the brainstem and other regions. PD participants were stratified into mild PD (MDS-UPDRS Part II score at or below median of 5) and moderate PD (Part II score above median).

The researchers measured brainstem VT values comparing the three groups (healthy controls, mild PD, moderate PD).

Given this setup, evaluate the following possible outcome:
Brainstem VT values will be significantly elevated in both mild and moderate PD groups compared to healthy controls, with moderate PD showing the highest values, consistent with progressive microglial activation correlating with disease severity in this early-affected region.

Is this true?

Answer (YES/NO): NO